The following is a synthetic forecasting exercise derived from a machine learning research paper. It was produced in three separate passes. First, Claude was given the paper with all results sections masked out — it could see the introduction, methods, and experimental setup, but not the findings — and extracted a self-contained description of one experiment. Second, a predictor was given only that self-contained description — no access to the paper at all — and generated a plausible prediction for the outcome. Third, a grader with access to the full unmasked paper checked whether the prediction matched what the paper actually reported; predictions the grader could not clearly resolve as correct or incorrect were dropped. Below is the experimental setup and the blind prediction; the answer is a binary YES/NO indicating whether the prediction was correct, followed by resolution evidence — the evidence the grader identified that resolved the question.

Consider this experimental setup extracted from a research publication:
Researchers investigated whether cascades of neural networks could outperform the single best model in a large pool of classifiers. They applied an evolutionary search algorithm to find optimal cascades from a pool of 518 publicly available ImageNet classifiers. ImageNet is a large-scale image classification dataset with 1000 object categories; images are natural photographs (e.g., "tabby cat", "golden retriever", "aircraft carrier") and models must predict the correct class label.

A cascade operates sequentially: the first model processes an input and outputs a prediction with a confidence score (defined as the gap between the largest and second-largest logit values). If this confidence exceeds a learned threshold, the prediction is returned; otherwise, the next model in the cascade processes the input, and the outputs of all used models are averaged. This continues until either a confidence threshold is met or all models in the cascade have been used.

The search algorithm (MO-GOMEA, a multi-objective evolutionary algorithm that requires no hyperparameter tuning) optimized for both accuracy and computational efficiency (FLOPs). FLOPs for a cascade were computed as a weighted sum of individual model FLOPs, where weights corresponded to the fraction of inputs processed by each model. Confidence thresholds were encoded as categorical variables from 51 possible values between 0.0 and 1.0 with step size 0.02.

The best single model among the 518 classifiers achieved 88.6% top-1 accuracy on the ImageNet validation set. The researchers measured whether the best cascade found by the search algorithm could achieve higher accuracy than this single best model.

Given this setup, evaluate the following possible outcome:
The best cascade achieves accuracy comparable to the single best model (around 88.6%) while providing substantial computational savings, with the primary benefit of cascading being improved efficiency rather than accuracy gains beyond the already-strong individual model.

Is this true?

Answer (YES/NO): NO